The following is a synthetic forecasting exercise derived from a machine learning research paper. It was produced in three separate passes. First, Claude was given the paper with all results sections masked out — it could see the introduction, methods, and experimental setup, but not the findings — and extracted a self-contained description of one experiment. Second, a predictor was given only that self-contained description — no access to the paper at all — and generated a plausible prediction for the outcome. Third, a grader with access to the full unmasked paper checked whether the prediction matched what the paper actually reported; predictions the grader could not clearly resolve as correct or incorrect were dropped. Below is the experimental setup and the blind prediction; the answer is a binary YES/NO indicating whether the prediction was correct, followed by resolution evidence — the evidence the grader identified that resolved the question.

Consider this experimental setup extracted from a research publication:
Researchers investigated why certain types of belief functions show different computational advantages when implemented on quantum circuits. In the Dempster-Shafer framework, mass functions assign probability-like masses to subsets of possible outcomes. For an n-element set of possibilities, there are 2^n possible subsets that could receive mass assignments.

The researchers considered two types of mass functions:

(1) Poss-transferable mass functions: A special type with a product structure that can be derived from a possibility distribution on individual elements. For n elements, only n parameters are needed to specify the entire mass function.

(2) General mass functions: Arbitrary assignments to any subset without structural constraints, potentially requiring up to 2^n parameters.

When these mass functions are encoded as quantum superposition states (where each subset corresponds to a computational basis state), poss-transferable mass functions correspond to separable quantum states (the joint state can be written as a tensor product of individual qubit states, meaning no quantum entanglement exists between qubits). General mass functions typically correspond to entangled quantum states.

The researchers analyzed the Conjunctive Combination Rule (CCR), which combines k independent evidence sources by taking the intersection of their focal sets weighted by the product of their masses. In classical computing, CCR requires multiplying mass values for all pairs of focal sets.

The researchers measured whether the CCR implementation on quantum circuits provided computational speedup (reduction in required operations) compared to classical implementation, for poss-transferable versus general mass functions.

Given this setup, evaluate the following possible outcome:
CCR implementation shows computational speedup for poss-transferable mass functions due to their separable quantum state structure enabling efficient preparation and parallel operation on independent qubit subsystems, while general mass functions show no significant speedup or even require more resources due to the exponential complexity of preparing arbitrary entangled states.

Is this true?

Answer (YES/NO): NO